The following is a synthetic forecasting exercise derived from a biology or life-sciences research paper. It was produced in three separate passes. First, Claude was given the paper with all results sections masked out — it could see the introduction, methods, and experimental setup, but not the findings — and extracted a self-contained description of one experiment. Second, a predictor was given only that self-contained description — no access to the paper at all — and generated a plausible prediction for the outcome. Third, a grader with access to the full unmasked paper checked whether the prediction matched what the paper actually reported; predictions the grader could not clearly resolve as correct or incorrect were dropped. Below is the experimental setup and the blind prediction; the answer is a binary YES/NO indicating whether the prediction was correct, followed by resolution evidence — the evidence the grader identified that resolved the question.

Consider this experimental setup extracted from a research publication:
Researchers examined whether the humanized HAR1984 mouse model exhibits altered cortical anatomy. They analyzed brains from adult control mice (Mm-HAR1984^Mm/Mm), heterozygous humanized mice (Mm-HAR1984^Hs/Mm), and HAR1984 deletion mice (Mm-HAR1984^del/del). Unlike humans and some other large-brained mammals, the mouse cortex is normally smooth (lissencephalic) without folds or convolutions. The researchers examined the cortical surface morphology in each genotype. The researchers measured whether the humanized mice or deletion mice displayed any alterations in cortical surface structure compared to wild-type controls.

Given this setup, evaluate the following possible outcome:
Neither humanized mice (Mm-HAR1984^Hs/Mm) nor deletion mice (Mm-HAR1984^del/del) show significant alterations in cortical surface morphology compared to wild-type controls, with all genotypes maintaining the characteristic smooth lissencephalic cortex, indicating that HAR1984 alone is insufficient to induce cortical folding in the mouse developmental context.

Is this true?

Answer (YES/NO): NO